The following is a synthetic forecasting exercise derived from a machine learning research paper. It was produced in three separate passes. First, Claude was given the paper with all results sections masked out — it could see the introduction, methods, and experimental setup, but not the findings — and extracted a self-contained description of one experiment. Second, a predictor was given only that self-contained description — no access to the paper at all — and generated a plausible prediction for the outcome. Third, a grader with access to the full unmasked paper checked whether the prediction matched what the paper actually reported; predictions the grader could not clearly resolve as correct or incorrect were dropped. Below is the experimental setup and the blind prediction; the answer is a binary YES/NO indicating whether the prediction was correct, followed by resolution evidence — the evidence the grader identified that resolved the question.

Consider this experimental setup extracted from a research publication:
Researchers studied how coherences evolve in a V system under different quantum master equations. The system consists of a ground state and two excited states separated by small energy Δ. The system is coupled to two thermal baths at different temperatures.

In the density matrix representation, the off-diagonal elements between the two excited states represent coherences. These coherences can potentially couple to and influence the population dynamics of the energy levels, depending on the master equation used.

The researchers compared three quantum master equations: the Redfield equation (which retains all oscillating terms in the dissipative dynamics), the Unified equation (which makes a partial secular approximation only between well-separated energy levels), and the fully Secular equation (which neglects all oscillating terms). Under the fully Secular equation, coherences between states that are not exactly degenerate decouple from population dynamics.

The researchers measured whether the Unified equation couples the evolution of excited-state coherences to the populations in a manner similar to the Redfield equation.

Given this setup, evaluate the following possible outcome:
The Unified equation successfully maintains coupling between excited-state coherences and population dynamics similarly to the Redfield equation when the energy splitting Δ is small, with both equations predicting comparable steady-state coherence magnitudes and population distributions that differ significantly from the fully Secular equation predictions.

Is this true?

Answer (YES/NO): YES